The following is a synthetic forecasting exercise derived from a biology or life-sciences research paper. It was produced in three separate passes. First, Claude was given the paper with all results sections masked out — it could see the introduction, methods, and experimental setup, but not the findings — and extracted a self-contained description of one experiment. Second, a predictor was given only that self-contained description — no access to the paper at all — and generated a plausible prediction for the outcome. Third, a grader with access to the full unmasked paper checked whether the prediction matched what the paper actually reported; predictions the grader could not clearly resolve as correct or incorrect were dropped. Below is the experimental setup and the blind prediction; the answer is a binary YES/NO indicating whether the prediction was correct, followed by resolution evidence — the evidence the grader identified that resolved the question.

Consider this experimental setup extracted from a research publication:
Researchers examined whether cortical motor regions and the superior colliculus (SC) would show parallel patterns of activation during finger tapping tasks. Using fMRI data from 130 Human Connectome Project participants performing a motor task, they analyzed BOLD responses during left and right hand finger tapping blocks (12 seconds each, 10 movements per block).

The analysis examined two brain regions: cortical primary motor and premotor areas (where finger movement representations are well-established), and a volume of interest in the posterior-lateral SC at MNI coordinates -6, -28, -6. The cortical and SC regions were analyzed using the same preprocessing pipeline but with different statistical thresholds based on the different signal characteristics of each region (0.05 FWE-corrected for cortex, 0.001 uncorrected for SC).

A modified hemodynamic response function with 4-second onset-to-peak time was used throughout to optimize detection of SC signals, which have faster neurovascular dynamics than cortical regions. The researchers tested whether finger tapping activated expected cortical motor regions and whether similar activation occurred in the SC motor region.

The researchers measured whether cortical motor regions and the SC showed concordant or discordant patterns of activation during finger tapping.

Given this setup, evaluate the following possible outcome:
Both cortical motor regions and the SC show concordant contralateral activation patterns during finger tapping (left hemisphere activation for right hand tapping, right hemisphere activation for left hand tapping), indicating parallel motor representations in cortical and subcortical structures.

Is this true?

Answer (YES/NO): NO